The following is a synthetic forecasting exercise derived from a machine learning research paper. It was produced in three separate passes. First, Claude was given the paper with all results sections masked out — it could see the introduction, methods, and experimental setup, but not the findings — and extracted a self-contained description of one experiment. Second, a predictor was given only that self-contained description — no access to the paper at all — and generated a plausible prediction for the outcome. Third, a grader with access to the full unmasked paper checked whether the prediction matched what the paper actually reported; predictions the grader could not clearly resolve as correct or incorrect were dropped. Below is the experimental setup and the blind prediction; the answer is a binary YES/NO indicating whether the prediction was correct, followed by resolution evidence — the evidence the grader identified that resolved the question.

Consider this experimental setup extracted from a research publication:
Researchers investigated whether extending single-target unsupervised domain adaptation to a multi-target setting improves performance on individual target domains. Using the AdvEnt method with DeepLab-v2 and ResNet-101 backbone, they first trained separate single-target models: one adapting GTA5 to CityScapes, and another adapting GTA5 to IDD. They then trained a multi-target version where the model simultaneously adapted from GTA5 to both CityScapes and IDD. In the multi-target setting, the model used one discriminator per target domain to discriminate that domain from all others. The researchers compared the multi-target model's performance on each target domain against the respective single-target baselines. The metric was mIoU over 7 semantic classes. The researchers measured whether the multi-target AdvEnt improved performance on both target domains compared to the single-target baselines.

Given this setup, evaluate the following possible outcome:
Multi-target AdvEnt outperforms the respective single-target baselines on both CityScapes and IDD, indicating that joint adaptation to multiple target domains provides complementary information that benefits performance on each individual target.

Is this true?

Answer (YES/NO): NO